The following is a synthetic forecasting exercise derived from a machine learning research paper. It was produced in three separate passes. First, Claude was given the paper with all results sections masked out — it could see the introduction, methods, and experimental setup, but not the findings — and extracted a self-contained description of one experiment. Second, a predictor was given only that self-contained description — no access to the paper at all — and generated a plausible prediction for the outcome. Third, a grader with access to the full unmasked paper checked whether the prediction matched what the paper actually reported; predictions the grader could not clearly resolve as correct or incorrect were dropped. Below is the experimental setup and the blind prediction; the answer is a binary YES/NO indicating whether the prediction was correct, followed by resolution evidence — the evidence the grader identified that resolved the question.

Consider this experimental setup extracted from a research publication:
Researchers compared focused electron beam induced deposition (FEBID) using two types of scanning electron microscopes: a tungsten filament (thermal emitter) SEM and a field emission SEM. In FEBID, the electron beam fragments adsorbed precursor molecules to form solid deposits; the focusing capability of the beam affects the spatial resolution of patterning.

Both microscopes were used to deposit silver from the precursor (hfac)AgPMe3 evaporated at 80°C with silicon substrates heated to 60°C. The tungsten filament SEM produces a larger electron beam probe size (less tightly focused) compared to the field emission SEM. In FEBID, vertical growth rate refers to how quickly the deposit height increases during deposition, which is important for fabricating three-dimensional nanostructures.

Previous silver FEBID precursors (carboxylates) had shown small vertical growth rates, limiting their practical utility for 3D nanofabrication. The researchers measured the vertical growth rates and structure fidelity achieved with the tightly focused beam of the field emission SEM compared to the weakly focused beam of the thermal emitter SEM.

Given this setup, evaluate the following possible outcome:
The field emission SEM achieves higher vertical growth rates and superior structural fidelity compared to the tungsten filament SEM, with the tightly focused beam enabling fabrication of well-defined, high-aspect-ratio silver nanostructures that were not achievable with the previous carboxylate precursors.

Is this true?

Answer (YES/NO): NO